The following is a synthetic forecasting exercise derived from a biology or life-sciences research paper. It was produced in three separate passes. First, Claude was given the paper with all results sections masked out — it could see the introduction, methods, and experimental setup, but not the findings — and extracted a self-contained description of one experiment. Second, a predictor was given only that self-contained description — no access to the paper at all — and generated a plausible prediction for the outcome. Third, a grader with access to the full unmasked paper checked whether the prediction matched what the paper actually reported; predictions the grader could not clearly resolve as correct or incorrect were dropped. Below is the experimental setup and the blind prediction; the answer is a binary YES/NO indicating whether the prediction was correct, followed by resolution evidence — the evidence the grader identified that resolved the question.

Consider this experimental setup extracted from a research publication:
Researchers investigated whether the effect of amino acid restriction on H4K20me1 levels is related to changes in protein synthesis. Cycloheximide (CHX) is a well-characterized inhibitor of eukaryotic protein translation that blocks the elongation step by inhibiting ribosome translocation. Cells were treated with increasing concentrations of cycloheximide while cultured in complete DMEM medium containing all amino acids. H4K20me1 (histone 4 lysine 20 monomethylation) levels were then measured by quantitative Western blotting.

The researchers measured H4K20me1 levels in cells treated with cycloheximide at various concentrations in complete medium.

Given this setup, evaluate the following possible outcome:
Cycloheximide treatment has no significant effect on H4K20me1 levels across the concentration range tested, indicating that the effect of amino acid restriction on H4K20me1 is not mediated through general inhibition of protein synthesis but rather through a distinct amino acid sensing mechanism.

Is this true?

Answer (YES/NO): NO